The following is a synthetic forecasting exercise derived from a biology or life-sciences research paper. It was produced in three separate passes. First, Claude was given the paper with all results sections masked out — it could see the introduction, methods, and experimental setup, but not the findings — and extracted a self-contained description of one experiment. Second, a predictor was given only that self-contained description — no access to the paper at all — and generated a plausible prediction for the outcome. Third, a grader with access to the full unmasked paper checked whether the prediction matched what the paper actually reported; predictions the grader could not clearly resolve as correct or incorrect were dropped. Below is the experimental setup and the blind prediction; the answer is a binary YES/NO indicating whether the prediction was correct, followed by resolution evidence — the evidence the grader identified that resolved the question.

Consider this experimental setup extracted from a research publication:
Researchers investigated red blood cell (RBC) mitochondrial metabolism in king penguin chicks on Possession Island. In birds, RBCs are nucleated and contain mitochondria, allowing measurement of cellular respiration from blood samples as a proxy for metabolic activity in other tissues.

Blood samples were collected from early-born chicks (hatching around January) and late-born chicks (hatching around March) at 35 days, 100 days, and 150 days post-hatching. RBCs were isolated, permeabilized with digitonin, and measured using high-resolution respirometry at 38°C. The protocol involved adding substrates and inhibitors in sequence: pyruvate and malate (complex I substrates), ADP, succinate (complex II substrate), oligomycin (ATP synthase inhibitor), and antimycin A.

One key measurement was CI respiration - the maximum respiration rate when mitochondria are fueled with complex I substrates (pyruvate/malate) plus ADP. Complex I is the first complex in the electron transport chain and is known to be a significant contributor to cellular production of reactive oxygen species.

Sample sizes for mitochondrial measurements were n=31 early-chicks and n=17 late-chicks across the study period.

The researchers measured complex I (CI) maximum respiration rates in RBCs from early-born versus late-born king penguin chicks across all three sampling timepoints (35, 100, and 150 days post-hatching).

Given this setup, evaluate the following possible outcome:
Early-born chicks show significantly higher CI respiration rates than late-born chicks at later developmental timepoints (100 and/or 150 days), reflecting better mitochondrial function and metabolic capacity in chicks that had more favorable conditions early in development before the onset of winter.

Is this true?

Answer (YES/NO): NO